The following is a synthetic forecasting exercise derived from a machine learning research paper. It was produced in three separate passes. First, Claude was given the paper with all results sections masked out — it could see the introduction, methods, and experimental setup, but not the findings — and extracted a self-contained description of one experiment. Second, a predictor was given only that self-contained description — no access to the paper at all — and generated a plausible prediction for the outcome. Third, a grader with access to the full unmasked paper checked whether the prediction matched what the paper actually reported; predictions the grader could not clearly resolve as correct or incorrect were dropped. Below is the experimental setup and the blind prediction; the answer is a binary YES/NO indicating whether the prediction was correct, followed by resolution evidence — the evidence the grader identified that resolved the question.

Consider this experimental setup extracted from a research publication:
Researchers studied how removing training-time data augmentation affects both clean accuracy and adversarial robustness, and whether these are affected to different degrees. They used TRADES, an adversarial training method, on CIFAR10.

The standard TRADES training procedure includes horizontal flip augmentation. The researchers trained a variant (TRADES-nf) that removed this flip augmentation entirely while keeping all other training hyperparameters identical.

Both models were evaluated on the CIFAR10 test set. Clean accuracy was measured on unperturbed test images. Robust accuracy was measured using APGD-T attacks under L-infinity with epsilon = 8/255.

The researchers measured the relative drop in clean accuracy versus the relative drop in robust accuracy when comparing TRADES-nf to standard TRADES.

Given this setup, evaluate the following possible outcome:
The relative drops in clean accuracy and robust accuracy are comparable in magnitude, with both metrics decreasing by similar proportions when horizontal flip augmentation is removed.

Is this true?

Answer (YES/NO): NO